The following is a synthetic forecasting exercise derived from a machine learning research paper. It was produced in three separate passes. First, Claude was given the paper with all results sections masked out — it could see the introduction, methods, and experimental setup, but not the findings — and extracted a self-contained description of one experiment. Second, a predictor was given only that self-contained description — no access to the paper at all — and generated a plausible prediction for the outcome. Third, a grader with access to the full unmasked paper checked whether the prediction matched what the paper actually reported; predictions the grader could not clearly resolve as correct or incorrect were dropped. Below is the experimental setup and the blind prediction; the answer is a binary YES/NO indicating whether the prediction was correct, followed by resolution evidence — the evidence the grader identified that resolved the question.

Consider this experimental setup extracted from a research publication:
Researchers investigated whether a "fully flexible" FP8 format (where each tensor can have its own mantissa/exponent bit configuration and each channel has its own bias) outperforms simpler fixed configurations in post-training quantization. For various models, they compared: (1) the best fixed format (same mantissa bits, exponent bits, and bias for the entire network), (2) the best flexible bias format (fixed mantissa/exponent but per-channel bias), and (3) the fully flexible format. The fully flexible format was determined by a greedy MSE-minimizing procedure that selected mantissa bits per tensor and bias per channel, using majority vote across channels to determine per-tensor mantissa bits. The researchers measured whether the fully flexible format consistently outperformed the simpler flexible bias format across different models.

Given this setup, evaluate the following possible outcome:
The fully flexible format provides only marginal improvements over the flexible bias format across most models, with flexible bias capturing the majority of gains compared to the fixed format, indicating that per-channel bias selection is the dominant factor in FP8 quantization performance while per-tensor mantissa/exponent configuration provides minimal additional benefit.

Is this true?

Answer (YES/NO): NO